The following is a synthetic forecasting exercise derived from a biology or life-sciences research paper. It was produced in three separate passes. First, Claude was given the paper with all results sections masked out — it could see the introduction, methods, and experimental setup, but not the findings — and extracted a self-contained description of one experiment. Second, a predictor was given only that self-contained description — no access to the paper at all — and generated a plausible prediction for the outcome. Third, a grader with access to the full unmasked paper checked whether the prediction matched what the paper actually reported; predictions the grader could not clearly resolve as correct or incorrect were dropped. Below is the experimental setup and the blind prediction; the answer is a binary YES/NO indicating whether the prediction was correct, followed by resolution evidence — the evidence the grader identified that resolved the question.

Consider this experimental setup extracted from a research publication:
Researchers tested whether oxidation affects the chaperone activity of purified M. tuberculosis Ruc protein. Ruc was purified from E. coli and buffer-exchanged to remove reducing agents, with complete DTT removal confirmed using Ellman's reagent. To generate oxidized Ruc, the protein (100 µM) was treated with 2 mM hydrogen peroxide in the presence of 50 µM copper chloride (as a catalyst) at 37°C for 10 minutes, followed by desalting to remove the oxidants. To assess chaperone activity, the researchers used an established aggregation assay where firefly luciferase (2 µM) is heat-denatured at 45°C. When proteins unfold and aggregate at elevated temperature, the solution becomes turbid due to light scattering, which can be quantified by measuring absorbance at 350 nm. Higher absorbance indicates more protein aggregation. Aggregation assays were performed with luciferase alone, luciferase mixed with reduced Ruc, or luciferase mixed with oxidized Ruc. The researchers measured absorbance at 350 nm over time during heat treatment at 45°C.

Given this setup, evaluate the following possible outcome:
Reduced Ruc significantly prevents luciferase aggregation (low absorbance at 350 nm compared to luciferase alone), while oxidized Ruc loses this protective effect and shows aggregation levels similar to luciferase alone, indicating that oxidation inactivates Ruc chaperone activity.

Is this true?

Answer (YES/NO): NO